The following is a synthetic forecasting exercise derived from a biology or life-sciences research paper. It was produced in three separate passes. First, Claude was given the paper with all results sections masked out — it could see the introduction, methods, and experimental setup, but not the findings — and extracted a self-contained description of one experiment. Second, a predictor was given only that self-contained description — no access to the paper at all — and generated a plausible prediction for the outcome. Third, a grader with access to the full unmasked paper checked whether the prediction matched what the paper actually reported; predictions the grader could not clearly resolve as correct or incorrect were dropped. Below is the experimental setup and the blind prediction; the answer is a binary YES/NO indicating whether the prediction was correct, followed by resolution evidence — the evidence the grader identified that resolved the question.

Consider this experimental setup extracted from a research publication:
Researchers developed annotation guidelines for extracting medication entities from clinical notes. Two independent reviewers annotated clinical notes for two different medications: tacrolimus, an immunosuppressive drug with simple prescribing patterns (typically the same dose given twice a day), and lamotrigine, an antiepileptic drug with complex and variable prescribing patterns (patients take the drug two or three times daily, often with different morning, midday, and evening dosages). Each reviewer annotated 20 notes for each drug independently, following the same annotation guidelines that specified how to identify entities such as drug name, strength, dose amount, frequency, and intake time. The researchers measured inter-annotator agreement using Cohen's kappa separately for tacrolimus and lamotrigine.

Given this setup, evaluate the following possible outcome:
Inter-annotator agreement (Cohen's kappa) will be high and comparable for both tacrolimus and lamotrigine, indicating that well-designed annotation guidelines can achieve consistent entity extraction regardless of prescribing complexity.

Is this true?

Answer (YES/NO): NO